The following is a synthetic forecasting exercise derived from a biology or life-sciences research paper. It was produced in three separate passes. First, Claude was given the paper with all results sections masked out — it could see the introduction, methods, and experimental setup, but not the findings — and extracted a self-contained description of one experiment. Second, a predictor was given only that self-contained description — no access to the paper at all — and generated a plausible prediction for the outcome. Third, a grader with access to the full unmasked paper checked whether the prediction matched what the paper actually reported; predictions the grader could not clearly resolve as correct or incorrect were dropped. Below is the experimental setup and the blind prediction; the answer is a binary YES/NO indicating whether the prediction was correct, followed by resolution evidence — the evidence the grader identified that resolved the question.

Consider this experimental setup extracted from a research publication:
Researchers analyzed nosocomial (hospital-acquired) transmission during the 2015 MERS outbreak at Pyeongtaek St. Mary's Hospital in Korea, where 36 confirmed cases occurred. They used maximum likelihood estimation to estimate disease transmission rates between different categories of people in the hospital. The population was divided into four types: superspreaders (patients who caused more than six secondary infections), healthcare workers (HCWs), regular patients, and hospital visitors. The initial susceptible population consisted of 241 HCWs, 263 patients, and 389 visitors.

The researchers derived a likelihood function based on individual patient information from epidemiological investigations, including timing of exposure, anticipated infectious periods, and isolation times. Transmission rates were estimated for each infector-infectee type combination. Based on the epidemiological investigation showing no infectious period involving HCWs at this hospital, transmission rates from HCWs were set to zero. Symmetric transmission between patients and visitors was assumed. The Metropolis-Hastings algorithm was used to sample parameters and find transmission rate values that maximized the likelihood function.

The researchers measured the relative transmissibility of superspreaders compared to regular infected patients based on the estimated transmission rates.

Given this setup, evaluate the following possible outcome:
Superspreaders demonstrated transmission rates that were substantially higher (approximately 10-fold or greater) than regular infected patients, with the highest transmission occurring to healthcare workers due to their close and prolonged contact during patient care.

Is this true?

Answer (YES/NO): NO